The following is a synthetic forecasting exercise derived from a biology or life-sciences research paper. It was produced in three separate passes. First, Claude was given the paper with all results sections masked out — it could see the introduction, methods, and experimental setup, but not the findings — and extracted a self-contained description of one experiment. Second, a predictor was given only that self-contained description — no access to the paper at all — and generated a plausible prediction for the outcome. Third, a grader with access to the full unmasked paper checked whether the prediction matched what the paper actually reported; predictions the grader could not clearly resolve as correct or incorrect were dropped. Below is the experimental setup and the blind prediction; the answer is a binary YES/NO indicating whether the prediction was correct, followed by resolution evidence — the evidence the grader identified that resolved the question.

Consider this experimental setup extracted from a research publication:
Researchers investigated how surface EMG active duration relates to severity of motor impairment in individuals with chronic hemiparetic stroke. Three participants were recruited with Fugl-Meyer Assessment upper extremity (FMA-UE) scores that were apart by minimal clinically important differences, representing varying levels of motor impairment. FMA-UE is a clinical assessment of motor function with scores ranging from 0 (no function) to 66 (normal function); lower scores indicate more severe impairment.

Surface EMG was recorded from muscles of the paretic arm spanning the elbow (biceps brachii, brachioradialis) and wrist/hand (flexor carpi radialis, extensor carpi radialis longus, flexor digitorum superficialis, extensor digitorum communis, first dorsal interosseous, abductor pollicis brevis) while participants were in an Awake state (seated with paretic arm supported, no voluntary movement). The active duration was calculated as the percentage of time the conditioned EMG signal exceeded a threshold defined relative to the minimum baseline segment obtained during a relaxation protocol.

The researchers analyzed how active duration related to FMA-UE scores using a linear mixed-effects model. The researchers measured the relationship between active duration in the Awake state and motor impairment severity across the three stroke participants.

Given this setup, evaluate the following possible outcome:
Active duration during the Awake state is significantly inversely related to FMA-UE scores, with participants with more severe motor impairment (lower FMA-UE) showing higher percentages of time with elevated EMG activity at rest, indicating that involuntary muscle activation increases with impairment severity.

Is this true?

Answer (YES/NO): NO